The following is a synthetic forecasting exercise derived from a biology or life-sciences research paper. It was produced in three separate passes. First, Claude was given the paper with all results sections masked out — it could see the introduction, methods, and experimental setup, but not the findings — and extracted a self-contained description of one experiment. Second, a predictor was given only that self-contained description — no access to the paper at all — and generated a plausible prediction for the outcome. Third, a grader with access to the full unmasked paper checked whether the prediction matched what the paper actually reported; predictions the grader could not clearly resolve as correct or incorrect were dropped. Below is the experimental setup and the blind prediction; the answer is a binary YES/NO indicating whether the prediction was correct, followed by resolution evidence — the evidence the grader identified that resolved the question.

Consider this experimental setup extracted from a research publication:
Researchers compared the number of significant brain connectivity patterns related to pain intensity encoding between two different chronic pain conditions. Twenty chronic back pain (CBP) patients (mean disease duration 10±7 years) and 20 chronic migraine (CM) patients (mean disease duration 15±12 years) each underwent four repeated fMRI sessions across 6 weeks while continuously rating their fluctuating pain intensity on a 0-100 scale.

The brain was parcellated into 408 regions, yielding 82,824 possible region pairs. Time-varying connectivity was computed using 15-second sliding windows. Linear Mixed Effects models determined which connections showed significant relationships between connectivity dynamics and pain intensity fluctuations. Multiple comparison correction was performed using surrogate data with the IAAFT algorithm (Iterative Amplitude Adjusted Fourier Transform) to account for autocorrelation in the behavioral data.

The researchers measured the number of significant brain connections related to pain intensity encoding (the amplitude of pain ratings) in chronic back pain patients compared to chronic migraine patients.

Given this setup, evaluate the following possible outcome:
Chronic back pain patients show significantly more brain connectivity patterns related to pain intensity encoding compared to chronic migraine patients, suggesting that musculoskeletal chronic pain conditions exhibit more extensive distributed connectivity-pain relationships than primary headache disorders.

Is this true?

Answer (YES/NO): YES